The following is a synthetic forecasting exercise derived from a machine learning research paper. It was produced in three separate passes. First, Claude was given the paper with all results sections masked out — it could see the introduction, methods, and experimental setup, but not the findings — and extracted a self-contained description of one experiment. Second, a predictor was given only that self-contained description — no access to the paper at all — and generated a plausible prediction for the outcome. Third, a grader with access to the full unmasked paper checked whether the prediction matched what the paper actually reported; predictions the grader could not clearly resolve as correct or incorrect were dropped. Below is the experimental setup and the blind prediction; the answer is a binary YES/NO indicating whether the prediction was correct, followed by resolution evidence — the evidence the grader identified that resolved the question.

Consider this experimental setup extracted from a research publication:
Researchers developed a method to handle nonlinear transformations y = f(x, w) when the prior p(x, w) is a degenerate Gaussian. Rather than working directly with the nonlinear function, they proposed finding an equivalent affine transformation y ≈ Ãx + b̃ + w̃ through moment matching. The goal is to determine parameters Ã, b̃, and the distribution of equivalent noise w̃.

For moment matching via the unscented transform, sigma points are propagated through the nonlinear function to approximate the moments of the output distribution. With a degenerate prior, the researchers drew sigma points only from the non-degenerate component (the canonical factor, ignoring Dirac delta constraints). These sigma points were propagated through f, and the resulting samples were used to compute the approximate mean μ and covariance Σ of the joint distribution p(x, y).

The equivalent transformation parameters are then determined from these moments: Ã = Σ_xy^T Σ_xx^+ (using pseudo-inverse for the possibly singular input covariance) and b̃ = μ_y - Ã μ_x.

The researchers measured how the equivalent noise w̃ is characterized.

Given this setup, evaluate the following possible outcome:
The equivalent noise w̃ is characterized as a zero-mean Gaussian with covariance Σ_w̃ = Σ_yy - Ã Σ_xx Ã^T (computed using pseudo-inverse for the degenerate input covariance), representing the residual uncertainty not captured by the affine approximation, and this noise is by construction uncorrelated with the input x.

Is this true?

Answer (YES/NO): NO